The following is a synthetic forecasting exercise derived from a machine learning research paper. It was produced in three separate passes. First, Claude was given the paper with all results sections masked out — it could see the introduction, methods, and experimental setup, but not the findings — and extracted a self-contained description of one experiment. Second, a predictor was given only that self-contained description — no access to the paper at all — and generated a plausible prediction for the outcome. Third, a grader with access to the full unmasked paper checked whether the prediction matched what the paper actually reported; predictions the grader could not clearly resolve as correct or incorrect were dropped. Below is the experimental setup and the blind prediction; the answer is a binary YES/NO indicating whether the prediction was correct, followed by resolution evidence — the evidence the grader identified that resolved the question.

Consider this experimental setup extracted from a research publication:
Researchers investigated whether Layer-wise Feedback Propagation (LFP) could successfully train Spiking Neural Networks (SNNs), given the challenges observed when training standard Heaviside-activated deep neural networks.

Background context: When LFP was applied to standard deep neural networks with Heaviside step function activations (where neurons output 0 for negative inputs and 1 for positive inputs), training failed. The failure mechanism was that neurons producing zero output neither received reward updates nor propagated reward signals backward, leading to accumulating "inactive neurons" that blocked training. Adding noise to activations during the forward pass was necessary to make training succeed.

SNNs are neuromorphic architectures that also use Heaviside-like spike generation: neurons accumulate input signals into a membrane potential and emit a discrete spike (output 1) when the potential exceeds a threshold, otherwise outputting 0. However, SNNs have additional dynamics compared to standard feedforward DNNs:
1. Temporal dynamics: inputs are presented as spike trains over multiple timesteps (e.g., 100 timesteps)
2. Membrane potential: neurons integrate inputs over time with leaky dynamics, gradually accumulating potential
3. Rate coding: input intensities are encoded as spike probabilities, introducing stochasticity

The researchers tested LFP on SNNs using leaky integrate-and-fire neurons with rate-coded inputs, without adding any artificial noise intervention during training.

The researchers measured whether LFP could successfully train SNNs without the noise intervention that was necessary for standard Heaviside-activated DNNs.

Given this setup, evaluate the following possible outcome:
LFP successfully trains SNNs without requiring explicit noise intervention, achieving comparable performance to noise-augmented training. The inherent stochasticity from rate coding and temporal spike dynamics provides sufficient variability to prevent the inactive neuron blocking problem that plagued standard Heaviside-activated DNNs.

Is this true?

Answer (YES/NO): YES